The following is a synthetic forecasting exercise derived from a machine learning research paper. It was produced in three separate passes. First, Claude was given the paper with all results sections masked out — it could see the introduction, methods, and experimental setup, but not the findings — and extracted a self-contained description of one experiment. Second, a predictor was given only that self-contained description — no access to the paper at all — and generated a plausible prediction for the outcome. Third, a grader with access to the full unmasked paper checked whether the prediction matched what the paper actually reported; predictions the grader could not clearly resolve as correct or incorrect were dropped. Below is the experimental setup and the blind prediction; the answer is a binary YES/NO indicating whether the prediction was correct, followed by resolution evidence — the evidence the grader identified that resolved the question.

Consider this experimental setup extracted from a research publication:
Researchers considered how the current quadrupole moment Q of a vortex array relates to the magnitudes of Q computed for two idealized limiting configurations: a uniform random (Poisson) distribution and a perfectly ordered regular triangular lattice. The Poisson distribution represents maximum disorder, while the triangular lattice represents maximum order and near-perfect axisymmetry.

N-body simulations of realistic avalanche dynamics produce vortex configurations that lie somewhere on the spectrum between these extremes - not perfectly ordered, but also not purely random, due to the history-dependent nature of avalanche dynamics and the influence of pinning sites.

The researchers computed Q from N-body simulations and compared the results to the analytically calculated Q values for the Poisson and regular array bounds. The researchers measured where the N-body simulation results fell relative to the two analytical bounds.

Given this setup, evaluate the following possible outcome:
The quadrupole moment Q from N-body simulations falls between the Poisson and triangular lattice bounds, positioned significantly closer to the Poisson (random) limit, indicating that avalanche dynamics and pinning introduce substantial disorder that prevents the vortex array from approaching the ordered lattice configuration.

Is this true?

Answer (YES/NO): NO